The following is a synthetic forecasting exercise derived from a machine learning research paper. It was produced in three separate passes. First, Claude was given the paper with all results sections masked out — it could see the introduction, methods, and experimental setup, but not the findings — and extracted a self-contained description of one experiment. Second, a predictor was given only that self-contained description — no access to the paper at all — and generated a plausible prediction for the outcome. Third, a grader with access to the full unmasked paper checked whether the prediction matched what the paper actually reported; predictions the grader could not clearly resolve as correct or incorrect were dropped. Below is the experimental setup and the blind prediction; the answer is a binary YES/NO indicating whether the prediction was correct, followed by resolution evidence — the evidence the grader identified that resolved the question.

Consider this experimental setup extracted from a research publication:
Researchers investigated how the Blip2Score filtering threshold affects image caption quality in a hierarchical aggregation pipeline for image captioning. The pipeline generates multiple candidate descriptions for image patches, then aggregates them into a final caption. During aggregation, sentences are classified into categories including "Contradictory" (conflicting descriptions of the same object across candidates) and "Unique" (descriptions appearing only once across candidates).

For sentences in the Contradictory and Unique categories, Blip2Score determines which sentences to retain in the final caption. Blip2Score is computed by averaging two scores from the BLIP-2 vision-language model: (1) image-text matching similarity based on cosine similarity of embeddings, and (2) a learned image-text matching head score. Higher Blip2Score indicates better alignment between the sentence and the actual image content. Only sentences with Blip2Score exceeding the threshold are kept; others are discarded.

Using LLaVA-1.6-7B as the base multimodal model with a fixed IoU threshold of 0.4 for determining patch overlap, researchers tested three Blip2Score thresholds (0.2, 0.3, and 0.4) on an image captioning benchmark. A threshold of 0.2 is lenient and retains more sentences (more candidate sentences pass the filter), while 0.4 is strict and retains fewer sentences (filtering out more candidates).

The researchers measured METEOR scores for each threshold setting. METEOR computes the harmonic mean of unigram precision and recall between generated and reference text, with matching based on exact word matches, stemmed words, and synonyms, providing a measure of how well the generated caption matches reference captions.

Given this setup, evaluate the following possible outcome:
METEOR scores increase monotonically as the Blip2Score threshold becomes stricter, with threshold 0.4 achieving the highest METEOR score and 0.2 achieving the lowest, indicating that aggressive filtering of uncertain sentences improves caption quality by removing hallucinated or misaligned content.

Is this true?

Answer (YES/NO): NO